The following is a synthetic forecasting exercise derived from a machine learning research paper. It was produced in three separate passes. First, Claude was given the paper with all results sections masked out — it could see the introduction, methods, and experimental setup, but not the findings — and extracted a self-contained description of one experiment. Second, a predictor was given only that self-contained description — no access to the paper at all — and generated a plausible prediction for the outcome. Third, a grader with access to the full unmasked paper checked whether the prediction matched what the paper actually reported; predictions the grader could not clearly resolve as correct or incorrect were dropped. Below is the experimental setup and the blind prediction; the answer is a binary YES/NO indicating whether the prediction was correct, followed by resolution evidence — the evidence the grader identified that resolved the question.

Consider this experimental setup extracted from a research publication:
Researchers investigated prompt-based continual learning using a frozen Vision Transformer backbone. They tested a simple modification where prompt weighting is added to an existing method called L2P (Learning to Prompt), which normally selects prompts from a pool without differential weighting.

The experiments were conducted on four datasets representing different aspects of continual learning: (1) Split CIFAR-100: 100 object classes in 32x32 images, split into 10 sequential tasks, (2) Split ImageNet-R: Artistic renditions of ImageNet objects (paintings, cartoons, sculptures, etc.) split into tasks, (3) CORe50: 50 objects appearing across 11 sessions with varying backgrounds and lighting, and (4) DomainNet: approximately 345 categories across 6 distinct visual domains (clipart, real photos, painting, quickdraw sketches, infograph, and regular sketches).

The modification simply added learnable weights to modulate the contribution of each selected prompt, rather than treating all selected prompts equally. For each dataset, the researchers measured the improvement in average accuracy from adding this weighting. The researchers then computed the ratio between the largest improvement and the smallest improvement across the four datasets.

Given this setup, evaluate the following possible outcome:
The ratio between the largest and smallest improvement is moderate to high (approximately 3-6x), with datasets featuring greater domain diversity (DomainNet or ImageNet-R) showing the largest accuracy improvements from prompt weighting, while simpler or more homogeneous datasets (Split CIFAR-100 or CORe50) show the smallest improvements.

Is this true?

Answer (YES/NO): YES